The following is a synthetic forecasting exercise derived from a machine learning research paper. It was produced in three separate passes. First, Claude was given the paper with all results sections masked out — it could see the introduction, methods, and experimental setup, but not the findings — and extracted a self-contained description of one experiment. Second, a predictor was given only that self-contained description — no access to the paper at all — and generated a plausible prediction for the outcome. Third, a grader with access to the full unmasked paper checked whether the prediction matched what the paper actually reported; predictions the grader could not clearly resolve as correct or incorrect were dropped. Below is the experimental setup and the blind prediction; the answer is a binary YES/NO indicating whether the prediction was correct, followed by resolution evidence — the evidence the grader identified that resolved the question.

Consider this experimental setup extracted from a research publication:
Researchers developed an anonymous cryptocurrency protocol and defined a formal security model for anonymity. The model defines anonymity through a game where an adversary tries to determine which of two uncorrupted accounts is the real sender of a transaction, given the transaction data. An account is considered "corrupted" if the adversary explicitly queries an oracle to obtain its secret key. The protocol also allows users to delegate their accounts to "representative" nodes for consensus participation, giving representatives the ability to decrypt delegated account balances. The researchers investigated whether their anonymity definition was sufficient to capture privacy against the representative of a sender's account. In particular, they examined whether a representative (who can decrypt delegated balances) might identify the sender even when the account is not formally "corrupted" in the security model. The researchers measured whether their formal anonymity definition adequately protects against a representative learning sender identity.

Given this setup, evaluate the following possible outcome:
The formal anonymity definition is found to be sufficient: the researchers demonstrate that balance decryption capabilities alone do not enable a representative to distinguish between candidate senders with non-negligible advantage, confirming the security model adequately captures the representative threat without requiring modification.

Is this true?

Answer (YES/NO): NO